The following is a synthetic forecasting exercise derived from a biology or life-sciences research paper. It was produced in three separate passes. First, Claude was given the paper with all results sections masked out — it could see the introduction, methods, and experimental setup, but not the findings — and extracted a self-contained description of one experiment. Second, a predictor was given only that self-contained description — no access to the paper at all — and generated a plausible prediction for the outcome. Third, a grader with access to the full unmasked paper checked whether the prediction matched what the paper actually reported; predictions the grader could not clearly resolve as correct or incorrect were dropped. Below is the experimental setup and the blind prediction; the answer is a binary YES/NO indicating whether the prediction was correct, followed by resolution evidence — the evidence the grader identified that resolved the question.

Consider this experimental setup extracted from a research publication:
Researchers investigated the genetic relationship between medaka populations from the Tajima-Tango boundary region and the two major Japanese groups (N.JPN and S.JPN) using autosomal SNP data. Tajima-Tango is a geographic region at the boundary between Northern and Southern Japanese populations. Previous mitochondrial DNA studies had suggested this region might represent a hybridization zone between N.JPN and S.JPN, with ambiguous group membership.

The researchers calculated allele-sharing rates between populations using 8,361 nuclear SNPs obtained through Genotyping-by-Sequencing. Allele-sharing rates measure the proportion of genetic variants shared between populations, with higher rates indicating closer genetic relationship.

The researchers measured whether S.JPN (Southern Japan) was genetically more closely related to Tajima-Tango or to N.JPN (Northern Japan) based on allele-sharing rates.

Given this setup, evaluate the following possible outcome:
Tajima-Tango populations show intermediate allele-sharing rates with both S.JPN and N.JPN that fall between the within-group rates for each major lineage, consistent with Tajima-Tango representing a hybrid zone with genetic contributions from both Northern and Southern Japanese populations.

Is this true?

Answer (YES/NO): NO